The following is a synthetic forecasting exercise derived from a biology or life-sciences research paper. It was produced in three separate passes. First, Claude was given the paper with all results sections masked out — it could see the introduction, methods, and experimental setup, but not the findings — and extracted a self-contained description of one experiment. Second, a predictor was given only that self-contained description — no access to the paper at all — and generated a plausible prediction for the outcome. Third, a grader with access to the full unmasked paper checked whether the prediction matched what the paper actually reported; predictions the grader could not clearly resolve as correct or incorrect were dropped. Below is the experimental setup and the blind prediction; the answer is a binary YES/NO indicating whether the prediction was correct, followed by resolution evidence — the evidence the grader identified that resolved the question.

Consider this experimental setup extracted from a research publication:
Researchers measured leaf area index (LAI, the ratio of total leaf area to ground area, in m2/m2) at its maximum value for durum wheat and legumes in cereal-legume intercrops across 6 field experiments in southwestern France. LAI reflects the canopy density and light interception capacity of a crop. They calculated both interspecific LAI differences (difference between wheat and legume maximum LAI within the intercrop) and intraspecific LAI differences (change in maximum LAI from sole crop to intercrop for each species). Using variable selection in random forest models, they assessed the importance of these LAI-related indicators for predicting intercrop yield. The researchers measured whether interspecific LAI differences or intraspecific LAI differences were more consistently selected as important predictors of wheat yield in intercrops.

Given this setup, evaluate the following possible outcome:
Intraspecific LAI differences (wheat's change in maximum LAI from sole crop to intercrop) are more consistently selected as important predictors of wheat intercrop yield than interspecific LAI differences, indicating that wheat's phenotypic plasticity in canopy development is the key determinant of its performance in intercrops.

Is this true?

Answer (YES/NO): NO